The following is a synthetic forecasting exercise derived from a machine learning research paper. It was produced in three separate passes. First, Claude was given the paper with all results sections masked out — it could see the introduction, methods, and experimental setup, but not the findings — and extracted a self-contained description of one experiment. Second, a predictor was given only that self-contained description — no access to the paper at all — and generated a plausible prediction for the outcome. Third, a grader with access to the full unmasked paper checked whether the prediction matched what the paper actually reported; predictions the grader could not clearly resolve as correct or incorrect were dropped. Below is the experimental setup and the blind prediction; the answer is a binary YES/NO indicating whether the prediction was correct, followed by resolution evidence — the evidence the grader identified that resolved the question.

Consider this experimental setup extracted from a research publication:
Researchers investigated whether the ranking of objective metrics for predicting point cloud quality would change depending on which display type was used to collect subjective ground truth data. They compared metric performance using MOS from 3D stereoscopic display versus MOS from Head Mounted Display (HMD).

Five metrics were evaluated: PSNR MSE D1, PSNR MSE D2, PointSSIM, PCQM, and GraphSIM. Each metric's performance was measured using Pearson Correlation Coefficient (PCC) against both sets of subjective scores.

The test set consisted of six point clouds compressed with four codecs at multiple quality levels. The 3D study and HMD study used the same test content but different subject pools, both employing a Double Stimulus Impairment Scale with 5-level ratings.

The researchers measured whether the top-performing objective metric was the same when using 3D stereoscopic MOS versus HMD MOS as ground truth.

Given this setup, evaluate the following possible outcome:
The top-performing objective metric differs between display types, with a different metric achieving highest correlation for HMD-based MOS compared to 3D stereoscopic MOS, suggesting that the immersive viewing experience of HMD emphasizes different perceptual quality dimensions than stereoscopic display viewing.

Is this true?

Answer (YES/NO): NO